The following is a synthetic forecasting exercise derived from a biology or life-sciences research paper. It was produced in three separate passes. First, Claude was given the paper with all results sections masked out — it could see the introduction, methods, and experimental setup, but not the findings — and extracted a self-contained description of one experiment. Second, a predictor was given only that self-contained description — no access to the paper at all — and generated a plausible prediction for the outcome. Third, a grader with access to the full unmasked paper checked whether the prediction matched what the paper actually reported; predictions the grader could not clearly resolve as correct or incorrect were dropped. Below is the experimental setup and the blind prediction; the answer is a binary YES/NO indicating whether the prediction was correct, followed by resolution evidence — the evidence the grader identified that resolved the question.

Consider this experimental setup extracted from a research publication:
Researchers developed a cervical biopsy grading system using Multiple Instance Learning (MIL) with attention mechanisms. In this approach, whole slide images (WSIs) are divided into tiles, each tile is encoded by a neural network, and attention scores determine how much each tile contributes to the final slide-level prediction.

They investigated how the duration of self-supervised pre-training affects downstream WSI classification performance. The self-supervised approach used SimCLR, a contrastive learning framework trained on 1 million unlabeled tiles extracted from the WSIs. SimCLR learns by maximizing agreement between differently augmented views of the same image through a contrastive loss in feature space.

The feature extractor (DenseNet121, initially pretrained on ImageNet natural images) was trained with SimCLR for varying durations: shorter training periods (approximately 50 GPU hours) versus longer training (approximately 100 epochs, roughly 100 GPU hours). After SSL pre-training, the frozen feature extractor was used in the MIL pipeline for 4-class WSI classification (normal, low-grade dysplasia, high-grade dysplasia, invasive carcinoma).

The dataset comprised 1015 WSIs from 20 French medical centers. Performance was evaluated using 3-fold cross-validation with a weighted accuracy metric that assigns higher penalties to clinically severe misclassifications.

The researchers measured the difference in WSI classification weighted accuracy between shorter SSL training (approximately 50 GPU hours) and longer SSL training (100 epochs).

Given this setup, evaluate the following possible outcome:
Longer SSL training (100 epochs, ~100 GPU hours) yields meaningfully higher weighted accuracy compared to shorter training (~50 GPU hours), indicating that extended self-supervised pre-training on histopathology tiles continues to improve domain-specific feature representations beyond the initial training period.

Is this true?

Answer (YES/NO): NO